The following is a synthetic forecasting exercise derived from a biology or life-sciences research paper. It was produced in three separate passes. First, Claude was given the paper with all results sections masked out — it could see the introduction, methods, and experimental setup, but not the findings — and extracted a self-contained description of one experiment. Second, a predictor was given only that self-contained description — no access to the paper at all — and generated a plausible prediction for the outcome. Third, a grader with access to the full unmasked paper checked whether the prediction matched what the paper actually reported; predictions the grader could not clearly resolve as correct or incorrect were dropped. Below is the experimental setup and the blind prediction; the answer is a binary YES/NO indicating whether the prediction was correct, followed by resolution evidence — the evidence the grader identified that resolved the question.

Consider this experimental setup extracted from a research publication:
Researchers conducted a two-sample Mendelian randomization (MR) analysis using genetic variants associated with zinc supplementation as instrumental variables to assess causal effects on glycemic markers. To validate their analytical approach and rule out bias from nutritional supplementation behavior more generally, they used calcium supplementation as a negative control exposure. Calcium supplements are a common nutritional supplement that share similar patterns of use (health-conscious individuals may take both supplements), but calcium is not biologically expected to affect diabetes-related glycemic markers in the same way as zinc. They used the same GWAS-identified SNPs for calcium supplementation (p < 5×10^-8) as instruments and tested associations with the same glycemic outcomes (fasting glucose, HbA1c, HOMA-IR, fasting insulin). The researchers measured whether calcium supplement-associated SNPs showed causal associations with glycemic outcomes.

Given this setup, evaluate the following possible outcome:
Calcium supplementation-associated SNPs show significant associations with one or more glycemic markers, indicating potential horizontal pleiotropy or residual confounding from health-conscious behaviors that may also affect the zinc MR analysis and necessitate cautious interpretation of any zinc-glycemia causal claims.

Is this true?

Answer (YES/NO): NO